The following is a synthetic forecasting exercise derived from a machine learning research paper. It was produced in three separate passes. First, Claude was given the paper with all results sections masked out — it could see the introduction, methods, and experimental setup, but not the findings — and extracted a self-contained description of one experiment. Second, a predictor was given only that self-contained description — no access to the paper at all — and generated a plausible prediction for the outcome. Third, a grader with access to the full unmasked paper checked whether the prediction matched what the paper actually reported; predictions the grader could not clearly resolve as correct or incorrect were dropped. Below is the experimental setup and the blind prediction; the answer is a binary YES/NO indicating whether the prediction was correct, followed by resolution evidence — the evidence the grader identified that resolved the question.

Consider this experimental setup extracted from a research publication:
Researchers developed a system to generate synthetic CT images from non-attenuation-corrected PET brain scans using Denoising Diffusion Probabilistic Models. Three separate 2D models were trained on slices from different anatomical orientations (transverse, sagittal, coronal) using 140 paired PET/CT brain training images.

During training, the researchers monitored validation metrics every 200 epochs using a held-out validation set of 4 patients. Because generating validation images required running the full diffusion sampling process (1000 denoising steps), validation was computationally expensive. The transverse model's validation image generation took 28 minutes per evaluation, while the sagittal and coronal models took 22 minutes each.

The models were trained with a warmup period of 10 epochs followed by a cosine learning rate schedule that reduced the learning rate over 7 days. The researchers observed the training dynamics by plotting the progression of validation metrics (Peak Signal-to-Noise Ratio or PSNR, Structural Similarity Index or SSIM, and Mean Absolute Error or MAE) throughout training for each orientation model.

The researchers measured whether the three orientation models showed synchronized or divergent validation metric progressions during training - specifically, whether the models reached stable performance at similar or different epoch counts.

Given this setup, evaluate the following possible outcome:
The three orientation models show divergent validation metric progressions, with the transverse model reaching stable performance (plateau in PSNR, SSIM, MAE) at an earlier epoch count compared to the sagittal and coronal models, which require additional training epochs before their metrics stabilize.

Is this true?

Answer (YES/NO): NO